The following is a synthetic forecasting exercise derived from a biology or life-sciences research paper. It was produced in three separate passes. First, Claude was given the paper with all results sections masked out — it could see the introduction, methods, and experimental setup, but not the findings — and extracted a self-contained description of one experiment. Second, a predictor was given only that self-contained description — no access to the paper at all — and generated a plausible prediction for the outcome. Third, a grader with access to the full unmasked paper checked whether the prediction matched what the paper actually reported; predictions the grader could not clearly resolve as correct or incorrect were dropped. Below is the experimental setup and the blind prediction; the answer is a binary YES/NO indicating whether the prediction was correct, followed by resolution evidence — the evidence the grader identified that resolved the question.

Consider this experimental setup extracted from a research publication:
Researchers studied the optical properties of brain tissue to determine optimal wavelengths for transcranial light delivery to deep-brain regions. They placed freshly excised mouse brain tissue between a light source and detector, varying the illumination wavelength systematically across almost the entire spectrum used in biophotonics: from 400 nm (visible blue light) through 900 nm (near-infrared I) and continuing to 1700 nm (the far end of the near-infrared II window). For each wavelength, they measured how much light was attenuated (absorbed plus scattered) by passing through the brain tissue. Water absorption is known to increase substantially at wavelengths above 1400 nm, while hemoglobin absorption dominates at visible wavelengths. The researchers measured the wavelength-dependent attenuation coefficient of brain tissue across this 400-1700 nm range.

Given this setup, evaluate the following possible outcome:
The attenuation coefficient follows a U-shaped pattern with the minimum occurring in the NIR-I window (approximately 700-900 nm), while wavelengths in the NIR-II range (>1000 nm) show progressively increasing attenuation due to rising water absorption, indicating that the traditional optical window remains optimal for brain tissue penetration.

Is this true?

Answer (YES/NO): NO